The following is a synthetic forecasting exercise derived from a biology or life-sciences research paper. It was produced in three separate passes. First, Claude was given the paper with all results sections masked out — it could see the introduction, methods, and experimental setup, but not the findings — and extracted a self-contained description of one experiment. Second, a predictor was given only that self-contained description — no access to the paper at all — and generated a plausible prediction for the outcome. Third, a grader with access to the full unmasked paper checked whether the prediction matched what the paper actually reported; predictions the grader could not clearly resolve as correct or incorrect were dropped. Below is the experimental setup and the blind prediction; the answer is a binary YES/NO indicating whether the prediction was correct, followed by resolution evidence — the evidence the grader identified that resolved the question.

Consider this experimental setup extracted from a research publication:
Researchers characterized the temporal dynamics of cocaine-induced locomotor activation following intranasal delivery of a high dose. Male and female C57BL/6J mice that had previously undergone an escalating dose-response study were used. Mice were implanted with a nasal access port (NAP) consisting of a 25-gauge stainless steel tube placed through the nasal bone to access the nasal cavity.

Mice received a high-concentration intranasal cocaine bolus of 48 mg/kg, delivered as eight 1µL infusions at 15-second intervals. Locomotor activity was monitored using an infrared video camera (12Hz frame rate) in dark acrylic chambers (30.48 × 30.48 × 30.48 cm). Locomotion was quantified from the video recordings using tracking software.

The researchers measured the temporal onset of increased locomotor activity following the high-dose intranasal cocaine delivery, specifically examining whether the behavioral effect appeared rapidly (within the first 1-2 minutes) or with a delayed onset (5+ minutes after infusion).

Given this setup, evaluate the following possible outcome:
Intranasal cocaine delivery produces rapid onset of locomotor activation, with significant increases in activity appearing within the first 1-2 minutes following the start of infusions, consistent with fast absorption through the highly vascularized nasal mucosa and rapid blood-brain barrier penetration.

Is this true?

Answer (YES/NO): NO